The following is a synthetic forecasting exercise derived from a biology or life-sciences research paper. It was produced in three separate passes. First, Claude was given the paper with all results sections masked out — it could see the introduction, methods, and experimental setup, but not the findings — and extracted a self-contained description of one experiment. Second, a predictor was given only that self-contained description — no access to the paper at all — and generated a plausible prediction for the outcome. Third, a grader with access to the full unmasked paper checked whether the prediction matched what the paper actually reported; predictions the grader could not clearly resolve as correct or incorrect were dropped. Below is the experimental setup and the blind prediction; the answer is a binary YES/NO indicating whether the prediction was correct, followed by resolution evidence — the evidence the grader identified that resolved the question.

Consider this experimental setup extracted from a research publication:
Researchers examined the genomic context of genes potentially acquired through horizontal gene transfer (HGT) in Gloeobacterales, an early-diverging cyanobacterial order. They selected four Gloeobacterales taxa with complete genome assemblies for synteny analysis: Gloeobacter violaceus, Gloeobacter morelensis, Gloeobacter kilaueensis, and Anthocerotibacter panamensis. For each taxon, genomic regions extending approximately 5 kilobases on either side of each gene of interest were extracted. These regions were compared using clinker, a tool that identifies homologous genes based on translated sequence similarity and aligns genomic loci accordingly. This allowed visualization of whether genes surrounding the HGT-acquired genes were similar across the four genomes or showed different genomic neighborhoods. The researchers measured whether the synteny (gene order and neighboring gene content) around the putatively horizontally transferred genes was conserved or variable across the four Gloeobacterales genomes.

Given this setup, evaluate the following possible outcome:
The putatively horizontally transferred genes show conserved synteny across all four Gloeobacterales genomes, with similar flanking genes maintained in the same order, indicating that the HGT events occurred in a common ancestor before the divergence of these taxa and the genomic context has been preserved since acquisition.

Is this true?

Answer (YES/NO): NO